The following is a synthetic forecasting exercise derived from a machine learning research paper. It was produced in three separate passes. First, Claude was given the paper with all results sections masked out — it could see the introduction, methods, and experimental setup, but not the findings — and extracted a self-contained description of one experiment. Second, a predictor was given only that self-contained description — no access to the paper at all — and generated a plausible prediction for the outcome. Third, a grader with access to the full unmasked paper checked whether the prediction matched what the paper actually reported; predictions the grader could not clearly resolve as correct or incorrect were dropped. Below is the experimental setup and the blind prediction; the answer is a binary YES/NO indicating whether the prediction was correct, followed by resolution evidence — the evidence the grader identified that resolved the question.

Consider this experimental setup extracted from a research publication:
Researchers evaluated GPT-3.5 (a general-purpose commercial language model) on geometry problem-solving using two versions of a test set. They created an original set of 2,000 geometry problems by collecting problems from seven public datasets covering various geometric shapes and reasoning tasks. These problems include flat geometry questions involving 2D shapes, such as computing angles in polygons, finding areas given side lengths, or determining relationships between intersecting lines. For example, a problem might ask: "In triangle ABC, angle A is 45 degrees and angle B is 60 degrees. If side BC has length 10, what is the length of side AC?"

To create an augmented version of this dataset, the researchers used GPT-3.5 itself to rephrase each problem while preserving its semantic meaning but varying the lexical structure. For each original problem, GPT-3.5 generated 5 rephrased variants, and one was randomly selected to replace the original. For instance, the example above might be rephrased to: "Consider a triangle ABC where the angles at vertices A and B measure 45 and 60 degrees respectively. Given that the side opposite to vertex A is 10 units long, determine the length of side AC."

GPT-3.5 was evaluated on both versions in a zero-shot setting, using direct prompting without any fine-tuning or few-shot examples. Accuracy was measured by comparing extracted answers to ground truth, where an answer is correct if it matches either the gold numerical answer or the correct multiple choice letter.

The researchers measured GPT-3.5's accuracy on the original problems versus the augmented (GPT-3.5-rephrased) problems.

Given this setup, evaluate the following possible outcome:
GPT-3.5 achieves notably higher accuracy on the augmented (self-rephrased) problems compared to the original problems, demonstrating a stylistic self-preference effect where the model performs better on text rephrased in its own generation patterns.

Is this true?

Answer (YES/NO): YES